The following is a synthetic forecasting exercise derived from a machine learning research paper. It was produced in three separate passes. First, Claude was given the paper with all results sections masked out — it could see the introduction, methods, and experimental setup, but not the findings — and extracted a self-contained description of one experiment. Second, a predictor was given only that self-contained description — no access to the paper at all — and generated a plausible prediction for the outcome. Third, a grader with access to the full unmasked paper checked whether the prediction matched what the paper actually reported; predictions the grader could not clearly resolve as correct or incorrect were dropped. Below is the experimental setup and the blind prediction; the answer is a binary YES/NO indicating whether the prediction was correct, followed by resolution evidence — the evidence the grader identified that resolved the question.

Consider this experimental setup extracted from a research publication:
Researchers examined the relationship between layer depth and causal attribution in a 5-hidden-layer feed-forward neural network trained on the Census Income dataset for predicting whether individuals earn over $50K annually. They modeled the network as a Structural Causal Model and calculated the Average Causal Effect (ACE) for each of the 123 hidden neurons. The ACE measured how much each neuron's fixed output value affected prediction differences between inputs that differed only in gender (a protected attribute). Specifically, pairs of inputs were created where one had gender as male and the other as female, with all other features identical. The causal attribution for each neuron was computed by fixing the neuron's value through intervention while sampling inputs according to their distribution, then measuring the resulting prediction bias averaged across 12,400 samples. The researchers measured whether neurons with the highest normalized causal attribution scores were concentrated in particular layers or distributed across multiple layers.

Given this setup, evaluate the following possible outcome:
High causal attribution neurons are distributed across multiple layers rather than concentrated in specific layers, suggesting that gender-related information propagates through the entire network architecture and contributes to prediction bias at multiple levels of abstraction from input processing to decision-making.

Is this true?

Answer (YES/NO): YES